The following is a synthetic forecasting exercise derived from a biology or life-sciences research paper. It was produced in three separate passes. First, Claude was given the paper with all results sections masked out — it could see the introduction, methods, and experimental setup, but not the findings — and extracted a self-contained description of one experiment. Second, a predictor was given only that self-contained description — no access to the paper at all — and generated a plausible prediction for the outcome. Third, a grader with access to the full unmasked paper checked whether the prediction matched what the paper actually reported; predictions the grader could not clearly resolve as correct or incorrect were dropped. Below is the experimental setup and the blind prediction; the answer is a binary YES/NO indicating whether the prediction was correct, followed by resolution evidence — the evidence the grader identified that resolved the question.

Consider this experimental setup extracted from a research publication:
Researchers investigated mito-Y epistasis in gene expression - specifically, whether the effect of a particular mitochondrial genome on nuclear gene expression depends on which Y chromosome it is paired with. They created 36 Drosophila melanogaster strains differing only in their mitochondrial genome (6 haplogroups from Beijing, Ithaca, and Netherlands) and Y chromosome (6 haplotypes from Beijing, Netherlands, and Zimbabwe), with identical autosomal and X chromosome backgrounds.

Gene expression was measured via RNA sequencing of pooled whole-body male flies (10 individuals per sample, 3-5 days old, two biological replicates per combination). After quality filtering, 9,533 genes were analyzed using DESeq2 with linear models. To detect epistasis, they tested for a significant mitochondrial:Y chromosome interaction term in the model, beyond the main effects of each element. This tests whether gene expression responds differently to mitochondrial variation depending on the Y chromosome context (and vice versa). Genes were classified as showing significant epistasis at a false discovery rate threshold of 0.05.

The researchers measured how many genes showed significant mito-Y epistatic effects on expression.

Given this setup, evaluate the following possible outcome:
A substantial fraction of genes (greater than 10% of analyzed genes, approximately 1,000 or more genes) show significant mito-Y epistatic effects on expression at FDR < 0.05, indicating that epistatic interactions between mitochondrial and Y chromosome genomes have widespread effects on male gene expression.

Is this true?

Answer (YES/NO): NO